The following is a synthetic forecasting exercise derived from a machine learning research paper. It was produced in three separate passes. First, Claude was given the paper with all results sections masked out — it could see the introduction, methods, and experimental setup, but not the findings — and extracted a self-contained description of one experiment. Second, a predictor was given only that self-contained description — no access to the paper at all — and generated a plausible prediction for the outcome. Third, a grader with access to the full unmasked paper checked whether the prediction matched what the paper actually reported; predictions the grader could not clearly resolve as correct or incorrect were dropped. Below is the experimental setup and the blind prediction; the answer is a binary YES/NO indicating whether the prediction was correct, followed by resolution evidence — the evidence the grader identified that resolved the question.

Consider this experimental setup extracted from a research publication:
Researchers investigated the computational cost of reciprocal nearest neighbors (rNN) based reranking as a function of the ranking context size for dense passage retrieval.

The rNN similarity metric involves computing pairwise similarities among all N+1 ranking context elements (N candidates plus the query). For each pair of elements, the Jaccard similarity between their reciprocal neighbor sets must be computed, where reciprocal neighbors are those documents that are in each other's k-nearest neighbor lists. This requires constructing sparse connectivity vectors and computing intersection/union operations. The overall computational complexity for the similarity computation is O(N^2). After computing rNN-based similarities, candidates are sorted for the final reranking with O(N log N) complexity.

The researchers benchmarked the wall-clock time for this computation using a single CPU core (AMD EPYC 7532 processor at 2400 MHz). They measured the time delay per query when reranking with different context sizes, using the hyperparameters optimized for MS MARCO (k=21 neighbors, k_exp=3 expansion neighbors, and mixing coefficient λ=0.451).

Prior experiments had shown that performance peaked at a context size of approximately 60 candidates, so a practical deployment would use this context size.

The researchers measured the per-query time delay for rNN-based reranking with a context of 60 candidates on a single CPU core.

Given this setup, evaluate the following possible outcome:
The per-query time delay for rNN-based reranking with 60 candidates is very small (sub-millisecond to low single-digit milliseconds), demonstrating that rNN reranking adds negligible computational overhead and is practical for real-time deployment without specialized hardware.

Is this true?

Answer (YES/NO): NO